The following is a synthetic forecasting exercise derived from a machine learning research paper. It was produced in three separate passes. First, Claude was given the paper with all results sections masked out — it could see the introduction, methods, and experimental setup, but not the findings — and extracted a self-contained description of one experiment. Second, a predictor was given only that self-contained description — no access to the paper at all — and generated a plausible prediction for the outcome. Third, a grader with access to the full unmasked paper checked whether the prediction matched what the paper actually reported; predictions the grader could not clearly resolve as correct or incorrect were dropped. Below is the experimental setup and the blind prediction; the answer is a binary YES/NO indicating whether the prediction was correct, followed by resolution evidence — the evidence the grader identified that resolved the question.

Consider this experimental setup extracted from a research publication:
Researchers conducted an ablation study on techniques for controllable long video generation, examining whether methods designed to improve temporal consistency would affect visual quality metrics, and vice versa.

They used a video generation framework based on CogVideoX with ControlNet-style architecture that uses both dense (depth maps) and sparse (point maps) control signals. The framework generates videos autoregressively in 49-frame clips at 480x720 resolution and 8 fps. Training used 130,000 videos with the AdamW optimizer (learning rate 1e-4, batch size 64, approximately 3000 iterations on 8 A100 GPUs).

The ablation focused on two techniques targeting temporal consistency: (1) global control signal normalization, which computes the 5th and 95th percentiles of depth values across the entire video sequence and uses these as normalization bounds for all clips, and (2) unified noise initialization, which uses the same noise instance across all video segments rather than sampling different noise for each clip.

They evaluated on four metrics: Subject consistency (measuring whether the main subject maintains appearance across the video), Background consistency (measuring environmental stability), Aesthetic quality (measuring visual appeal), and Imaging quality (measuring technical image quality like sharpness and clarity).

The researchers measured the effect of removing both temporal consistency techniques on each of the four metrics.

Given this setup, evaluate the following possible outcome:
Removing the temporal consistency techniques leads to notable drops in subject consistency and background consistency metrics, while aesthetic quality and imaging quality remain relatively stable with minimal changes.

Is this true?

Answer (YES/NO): YES